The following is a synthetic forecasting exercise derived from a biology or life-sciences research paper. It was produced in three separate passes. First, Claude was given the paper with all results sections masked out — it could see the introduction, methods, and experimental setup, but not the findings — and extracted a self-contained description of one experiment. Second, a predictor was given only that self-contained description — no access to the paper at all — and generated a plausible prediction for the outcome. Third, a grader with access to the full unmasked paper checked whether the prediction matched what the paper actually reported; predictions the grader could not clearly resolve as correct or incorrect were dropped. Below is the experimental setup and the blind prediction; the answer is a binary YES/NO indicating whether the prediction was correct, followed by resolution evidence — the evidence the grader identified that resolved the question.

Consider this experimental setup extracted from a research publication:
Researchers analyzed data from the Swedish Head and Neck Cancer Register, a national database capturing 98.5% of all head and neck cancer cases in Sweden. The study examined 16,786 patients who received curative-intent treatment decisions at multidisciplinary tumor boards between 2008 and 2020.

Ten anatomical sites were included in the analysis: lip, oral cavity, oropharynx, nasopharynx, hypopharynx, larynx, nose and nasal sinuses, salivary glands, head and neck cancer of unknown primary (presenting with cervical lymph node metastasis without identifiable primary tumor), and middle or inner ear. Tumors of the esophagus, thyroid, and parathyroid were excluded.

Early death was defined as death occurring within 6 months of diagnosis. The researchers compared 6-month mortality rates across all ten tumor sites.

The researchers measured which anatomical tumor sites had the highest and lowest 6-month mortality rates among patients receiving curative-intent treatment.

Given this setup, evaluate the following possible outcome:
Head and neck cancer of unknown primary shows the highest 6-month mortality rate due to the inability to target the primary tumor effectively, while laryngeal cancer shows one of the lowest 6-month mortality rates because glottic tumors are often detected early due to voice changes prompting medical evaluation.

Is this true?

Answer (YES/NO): NO